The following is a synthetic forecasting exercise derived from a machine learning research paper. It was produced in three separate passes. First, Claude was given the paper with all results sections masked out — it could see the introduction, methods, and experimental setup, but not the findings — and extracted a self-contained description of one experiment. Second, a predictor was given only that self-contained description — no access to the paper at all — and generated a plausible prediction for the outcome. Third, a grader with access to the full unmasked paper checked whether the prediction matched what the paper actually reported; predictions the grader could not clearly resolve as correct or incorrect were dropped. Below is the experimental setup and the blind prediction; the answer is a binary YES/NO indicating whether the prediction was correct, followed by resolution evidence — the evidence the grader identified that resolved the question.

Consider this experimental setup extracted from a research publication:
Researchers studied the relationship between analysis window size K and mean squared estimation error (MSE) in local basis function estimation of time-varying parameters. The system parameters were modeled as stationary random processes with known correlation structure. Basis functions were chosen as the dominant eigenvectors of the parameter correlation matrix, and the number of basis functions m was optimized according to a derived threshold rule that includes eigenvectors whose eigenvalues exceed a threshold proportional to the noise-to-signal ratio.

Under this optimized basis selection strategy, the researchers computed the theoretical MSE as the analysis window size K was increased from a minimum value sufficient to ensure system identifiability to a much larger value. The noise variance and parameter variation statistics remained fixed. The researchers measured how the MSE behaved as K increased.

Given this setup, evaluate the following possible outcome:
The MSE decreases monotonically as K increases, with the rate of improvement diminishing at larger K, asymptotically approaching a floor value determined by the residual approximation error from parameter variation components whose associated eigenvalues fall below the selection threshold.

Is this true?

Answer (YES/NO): NO